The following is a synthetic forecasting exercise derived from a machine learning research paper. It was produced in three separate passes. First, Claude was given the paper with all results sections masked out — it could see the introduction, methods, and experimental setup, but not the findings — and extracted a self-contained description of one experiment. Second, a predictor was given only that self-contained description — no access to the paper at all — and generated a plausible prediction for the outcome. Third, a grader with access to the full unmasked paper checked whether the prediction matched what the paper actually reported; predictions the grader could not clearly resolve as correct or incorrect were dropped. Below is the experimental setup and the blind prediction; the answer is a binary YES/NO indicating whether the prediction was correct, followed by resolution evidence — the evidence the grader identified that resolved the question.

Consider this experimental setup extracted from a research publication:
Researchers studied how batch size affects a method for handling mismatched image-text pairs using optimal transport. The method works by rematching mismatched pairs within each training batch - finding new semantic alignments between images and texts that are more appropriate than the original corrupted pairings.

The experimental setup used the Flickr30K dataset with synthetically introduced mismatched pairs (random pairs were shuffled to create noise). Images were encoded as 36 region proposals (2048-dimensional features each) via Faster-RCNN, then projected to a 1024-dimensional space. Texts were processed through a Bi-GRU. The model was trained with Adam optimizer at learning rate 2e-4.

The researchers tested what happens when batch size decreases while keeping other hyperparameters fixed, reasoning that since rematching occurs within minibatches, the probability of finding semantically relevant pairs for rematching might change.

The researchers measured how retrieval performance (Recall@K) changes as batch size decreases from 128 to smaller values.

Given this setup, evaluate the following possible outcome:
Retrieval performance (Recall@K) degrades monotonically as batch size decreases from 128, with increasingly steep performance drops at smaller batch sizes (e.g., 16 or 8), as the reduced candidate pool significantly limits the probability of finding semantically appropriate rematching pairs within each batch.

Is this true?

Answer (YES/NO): NO